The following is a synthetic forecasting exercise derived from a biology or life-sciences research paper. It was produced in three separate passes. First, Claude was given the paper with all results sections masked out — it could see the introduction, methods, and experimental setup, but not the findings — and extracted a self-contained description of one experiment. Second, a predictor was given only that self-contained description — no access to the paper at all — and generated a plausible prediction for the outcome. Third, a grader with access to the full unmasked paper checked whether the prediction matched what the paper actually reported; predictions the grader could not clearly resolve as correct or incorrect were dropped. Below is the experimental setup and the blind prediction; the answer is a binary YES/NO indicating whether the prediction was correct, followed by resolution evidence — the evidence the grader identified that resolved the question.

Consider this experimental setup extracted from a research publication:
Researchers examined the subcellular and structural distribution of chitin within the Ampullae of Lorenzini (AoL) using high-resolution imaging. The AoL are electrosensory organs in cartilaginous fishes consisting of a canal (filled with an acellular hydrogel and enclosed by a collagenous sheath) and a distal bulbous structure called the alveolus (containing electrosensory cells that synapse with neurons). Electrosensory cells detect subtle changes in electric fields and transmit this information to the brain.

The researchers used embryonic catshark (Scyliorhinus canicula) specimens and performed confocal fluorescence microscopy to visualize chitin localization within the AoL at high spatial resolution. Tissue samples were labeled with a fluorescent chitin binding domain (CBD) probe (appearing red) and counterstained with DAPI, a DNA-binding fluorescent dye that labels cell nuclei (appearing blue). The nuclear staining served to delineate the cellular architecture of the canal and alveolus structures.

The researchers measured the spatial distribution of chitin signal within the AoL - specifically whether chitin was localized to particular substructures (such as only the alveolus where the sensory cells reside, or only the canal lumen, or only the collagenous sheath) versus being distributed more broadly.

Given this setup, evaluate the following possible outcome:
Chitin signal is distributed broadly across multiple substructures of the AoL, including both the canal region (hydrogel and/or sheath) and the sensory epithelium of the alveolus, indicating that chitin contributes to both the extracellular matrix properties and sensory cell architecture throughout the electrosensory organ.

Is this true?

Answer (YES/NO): NO